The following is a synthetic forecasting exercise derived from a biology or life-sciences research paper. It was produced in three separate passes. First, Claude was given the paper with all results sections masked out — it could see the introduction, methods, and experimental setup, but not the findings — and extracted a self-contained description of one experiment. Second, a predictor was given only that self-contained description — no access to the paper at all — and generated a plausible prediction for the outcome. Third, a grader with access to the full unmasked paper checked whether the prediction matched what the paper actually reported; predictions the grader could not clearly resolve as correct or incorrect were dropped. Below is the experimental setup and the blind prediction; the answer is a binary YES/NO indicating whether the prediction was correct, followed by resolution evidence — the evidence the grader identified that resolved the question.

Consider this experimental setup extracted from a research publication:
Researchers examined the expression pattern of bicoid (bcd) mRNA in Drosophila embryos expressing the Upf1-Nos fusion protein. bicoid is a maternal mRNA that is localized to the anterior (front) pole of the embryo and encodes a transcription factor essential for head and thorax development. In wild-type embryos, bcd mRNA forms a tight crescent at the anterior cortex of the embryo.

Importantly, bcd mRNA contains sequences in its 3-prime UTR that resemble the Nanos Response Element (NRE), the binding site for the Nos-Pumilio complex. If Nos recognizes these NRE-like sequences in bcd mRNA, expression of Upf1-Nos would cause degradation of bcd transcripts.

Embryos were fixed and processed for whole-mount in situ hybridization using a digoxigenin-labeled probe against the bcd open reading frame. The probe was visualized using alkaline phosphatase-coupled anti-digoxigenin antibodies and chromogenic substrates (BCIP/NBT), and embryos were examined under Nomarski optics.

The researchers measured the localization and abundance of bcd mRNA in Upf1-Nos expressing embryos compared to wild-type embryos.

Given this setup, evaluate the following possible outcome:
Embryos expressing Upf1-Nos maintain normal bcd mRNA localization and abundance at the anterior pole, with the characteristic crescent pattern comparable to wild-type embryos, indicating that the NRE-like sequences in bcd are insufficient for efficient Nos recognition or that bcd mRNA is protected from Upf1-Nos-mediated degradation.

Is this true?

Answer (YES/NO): NO